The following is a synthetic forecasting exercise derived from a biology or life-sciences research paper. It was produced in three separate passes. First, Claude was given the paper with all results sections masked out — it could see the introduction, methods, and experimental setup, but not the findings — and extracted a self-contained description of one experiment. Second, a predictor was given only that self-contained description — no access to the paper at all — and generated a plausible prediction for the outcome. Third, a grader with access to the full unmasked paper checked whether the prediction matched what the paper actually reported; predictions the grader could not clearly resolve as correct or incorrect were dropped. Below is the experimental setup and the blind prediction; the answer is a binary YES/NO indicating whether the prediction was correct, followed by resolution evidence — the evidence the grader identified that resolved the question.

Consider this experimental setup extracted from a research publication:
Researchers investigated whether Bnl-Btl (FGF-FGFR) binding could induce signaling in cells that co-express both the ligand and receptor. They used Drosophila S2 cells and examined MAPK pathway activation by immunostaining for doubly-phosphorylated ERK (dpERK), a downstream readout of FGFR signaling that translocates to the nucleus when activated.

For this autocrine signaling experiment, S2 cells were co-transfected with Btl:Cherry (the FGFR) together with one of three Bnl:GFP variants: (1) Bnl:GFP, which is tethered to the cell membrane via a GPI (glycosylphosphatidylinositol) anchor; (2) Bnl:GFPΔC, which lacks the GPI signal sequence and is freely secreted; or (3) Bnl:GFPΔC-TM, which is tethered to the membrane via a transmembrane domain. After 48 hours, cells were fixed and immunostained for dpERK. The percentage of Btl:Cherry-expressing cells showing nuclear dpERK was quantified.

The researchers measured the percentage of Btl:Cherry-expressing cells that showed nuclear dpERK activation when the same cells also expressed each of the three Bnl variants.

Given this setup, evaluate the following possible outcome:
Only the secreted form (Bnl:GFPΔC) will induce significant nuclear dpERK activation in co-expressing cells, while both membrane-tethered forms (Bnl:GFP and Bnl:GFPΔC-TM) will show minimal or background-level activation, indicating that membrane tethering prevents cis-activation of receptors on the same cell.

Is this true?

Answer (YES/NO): NO